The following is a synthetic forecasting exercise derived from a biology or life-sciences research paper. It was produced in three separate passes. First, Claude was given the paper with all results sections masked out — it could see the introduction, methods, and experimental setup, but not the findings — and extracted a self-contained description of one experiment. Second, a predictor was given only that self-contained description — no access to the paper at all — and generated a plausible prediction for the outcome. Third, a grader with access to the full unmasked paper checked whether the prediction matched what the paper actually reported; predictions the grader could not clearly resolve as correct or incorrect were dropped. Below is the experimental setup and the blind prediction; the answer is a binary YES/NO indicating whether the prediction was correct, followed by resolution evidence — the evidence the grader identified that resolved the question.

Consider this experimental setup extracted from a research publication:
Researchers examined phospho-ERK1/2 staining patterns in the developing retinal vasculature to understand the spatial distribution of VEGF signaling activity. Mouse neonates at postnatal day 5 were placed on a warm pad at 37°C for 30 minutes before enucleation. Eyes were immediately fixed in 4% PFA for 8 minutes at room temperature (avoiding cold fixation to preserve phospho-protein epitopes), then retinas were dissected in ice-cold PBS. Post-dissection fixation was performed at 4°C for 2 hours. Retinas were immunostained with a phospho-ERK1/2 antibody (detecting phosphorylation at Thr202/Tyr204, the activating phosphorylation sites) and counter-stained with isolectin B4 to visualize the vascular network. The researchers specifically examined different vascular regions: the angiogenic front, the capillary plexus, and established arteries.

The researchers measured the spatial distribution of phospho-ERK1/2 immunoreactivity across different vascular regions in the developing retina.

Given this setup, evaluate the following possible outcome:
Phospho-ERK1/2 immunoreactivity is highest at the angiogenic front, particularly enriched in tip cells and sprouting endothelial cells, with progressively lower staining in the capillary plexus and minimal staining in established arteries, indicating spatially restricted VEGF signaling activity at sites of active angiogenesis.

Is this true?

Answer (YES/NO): YES